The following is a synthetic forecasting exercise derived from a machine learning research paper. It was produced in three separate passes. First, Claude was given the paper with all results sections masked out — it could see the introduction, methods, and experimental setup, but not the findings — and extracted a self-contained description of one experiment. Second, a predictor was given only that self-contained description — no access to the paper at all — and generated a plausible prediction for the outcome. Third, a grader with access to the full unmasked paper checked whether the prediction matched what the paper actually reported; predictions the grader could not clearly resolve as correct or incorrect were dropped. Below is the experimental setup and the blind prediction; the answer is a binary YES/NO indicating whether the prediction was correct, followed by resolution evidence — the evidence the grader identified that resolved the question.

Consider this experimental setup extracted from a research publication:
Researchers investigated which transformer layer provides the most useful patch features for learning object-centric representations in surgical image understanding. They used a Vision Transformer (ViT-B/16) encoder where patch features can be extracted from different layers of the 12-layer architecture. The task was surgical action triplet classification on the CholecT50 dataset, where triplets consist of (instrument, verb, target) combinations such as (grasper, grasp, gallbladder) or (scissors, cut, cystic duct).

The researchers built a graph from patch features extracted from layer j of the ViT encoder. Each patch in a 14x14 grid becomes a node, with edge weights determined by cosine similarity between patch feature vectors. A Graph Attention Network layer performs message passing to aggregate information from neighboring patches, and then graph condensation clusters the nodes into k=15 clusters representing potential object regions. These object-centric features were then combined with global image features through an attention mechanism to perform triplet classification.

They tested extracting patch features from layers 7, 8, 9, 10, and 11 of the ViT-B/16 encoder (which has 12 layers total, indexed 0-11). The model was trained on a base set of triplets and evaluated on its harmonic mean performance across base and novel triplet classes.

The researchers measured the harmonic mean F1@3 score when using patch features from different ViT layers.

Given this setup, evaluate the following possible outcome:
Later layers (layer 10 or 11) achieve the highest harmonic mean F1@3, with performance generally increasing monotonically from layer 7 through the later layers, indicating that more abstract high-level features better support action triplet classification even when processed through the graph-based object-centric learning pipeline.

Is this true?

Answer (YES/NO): NO